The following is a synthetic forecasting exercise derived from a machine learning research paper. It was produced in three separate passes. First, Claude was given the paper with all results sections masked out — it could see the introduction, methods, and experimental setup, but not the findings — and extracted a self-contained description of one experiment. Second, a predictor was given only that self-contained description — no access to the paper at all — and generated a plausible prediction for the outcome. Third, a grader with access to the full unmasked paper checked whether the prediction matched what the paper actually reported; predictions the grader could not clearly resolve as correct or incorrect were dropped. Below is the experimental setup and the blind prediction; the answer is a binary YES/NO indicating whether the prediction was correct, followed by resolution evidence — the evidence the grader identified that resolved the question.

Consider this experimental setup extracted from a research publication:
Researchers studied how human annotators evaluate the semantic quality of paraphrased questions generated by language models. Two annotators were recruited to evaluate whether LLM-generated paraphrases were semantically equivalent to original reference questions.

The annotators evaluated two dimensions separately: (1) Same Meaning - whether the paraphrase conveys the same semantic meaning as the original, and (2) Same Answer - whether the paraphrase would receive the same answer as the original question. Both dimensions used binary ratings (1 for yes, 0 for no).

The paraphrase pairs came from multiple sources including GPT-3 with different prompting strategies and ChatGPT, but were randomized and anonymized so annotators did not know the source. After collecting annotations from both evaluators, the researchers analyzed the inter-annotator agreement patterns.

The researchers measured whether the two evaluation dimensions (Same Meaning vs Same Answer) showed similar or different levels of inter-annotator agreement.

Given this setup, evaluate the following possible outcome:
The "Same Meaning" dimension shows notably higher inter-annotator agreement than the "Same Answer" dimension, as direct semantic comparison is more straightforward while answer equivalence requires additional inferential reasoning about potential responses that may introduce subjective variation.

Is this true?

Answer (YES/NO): NO